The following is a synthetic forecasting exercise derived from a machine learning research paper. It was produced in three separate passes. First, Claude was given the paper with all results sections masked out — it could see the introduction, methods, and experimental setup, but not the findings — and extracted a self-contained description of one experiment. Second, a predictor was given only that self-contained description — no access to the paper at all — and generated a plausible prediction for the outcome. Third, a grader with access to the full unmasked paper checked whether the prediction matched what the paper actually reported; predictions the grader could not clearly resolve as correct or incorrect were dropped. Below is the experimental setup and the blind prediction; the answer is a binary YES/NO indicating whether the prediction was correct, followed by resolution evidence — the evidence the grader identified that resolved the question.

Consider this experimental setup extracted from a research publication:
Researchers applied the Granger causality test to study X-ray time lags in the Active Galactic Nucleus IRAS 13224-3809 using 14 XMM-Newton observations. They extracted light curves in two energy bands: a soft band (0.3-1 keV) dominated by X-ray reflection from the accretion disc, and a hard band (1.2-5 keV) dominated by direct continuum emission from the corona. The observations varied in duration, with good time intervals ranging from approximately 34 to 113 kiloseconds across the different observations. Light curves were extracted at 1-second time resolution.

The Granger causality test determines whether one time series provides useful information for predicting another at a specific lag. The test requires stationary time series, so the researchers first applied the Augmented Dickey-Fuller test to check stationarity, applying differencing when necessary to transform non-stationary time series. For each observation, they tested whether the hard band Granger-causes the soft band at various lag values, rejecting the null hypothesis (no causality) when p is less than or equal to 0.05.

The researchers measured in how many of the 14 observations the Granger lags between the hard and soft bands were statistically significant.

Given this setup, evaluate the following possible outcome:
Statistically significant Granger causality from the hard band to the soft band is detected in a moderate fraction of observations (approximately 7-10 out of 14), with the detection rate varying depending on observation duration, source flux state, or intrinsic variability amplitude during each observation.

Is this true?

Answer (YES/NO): NO